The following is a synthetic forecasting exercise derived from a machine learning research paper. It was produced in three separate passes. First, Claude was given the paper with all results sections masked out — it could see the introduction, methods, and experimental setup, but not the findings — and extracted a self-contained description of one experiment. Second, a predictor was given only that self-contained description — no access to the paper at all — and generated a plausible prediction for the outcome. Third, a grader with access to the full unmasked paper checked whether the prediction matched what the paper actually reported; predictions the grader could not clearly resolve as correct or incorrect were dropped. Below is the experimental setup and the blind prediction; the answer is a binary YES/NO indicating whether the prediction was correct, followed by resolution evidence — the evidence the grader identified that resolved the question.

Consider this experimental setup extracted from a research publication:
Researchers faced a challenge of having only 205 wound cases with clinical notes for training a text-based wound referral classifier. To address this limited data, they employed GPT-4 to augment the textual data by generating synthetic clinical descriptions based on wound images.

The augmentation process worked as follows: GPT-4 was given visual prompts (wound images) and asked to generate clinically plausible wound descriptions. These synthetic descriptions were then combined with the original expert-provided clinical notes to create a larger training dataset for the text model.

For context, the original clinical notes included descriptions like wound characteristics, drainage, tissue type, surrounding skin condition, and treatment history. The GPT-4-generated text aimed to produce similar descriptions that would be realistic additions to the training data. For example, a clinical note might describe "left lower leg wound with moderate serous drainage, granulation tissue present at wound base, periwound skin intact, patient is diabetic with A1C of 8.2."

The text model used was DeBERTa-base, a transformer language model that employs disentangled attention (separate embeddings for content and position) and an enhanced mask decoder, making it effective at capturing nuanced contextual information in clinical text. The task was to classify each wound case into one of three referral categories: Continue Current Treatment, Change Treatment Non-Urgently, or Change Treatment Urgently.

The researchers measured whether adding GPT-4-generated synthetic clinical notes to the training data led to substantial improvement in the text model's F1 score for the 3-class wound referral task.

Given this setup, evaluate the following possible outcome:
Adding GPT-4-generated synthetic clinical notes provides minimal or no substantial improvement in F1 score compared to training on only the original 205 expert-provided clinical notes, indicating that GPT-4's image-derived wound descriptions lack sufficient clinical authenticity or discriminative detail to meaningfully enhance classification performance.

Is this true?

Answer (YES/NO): YES